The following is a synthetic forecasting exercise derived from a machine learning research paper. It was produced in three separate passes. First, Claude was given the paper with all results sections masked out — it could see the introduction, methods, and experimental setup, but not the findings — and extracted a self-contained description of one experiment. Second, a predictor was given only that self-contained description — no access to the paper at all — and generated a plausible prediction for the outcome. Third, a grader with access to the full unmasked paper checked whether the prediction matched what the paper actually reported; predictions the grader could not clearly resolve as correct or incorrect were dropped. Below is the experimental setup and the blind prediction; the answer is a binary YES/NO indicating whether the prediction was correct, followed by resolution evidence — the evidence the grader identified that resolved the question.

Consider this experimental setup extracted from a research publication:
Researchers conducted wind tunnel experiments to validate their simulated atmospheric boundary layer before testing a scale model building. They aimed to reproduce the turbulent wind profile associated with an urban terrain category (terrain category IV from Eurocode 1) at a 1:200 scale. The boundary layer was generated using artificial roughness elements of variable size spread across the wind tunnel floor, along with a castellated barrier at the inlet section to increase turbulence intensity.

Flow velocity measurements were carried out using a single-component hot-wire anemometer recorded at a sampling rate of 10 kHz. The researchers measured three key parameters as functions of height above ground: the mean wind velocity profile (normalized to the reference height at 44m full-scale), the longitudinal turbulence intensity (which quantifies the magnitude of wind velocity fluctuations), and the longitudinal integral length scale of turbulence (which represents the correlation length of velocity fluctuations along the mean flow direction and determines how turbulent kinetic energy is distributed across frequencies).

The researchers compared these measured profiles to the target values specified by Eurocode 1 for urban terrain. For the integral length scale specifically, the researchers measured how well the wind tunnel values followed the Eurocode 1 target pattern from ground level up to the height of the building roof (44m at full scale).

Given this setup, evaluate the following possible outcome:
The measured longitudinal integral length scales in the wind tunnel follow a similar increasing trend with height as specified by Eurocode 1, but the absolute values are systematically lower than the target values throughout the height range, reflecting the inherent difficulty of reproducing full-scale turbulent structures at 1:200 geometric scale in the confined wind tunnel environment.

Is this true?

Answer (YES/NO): NO